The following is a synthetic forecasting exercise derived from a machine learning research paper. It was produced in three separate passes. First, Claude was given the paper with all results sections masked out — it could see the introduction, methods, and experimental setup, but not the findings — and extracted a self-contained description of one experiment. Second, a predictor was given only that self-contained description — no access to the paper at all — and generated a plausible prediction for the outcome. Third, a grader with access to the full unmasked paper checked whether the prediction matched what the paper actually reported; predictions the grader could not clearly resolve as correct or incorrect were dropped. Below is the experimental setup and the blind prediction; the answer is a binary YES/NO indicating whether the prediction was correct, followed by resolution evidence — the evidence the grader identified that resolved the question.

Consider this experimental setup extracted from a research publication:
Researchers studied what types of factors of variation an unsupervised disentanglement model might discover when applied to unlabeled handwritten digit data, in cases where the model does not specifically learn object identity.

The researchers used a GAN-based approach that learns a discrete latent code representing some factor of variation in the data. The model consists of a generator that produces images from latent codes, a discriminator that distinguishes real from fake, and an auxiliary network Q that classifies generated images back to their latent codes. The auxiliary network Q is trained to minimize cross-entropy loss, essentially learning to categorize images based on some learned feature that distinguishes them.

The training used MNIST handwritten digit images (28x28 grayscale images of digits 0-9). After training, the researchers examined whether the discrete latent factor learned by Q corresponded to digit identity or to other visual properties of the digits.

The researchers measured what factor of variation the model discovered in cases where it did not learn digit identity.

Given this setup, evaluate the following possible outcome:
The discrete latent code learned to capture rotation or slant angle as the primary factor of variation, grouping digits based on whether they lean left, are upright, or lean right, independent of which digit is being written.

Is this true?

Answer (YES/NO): YES